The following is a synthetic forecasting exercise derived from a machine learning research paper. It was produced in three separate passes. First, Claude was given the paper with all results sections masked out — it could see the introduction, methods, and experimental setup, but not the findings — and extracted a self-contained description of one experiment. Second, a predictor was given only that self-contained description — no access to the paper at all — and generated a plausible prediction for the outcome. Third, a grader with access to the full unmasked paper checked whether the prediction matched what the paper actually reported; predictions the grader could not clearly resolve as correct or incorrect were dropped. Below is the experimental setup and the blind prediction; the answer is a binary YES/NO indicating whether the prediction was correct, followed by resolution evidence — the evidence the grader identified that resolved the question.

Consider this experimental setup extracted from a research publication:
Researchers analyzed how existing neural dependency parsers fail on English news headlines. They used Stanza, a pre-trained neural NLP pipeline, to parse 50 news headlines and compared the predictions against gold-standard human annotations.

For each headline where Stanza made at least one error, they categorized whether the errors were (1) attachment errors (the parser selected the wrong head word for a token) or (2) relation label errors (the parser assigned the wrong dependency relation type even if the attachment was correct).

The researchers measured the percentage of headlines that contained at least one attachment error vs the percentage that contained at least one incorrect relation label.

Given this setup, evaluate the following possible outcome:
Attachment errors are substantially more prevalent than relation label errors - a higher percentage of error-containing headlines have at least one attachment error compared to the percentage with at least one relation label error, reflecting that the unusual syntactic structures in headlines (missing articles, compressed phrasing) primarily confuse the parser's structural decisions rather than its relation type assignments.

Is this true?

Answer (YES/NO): NO